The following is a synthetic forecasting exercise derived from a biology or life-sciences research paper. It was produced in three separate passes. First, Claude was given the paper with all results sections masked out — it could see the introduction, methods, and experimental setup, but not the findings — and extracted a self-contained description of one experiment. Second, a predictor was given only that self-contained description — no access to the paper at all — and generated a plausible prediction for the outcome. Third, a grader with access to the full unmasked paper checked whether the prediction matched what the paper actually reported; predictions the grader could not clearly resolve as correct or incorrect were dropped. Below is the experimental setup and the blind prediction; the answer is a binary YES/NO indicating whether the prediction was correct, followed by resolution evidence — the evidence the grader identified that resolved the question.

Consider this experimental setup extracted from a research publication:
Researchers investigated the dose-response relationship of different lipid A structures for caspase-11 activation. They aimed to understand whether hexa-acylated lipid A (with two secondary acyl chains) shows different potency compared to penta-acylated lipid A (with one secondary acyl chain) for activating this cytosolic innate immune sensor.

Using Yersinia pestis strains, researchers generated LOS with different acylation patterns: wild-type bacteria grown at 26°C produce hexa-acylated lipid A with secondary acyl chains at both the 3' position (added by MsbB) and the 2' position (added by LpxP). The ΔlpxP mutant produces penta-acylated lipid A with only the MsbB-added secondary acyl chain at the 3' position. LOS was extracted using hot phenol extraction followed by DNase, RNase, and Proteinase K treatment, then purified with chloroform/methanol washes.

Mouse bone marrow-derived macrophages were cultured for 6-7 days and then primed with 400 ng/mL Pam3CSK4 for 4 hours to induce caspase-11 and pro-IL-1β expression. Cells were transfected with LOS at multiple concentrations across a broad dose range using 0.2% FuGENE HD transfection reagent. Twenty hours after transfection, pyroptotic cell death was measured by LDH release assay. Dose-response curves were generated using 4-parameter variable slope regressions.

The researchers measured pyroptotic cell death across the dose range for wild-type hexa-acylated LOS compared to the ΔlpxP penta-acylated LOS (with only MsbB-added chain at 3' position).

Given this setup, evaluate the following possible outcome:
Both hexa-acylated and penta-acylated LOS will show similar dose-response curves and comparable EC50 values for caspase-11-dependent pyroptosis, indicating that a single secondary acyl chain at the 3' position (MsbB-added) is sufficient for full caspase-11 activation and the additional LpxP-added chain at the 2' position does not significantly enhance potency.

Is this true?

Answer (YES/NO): YES